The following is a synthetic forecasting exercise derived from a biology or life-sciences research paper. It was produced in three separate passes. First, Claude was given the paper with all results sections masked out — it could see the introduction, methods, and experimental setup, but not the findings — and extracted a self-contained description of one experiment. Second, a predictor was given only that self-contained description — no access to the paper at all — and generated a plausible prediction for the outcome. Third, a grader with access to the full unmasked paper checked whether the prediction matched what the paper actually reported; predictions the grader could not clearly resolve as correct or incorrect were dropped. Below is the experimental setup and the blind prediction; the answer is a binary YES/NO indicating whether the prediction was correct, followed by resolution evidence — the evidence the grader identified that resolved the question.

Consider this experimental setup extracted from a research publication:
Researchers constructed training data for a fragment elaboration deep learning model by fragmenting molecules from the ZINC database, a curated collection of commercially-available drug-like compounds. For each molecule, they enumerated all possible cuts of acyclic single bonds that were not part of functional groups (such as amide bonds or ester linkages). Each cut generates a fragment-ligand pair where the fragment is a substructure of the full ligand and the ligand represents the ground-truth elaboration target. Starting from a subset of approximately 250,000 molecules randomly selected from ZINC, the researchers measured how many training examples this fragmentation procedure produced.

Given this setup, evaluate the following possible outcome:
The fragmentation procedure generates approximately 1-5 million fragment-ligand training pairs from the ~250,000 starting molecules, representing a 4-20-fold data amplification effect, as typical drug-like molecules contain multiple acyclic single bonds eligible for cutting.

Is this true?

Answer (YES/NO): NO